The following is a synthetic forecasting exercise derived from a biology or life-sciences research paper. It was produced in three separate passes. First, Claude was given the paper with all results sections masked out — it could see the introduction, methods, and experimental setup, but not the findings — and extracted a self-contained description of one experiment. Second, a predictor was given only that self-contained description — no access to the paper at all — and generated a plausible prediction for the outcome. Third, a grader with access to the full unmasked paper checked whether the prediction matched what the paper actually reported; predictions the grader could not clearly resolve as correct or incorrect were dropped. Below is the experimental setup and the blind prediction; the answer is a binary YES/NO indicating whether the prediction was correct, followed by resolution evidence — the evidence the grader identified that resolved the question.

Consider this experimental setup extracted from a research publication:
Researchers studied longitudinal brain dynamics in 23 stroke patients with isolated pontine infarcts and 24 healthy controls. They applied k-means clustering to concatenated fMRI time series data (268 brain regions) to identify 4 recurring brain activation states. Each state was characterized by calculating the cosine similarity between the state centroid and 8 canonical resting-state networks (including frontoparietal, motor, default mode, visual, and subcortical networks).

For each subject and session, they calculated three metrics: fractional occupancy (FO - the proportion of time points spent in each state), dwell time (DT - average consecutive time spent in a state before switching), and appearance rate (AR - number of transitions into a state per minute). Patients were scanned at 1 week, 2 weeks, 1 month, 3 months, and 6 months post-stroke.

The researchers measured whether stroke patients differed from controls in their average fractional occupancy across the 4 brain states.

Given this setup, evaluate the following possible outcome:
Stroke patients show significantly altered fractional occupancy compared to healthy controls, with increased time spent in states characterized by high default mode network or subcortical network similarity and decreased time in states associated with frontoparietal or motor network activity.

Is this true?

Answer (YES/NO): NO